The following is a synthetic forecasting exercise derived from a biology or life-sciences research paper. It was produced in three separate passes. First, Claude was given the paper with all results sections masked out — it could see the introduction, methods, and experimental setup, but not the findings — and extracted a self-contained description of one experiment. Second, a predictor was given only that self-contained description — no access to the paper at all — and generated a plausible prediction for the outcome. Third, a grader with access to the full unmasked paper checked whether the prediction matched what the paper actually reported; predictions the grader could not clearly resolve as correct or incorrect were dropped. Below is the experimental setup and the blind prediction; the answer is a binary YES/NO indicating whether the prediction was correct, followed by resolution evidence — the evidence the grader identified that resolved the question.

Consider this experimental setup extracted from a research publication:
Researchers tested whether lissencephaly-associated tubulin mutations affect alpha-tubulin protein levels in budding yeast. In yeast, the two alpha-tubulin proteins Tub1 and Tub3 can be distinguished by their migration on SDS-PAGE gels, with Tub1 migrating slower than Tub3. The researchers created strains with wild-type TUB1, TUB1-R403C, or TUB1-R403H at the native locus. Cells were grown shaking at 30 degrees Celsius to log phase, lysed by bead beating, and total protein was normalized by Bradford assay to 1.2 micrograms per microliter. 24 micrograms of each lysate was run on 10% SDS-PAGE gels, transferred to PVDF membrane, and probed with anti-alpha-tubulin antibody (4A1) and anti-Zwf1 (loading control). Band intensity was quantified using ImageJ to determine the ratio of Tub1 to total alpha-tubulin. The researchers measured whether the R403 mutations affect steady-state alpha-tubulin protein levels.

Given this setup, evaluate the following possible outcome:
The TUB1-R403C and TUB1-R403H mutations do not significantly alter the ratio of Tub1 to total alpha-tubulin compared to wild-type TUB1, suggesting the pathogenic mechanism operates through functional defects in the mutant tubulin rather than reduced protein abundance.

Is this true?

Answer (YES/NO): YES